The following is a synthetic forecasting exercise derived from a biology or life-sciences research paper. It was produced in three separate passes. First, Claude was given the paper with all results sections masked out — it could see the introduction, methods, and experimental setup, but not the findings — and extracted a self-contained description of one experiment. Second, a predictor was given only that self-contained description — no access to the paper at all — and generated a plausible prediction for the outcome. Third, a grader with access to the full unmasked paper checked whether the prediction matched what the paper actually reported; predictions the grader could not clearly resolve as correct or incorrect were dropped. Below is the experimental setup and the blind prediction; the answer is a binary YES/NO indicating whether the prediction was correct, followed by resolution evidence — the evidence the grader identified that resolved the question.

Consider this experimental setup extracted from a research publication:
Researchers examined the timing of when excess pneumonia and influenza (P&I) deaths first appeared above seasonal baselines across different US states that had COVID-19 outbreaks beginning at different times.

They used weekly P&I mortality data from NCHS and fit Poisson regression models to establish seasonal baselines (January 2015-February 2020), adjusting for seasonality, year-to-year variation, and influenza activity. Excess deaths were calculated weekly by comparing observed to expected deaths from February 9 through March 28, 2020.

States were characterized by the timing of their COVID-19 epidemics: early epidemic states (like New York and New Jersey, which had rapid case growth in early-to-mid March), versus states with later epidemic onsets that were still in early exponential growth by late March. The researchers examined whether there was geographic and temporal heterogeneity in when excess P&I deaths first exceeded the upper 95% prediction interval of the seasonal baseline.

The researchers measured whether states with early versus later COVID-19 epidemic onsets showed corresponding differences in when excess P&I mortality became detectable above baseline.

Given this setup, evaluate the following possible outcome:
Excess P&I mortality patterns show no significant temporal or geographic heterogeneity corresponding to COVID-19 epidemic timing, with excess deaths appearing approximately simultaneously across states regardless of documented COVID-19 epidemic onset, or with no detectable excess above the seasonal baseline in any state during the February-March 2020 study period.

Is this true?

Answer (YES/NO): NO